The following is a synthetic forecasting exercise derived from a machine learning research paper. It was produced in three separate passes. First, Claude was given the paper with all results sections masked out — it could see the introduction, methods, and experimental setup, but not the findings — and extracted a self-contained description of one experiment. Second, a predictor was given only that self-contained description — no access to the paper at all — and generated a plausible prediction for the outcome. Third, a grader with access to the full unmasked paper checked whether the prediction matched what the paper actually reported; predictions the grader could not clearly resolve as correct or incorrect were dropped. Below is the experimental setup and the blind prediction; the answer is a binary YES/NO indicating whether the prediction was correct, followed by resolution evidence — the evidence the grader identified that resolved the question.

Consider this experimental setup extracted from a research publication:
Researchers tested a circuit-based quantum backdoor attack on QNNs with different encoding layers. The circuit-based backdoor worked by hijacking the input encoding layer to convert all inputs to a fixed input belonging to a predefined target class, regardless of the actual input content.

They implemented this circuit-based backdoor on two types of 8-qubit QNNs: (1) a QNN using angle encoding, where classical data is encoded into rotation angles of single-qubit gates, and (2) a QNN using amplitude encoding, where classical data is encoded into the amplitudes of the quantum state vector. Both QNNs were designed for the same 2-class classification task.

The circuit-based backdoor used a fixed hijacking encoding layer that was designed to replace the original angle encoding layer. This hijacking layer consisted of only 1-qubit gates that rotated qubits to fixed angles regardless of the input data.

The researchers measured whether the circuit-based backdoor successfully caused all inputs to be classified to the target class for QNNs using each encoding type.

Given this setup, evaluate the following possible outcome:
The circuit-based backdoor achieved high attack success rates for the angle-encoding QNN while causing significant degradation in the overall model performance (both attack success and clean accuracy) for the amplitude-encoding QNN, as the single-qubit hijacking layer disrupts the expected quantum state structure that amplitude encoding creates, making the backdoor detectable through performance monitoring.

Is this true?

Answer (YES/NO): NO